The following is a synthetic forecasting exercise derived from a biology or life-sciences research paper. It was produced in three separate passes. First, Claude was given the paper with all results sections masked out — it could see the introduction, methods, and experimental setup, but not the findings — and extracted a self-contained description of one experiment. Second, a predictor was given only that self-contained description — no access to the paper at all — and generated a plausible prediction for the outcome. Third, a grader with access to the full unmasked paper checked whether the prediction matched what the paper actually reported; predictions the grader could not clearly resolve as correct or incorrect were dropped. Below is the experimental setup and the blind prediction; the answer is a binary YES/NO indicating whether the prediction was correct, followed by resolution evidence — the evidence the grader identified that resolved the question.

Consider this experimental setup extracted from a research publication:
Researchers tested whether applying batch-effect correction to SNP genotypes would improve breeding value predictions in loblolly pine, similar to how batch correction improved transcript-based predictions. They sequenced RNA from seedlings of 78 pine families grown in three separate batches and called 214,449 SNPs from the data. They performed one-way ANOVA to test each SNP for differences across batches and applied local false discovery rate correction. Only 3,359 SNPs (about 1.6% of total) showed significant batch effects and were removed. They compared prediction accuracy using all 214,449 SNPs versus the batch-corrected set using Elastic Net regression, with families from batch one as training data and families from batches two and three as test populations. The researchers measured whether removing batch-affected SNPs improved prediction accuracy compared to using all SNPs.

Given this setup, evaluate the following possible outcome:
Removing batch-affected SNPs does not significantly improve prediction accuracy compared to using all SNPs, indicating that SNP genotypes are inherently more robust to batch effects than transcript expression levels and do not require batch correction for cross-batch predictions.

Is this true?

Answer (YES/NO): YES